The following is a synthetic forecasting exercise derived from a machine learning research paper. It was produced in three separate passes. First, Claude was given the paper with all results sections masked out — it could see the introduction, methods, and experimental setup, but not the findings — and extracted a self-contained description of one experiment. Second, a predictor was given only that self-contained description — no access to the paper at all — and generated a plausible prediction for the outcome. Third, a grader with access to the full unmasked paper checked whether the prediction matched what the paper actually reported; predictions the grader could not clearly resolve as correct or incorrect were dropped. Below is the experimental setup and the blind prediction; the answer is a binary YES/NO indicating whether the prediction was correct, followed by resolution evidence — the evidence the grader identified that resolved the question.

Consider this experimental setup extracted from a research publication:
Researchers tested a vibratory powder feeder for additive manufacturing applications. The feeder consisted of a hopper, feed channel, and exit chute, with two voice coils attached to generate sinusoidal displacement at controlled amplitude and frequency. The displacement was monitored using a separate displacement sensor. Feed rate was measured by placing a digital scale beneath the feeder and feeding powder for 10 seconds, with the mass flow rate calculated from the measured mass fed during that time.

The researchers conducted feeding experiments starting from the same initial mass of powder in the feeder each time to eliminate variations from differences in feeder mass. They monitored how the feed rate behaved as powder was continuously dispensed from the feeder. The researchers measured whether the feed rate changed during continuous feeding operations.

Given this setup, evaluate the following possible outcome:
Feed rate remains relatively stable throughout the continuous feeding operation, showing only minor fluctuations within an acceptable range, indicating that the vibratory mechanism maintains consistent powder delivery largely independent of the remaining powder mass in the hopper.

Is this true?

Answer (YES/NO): YES